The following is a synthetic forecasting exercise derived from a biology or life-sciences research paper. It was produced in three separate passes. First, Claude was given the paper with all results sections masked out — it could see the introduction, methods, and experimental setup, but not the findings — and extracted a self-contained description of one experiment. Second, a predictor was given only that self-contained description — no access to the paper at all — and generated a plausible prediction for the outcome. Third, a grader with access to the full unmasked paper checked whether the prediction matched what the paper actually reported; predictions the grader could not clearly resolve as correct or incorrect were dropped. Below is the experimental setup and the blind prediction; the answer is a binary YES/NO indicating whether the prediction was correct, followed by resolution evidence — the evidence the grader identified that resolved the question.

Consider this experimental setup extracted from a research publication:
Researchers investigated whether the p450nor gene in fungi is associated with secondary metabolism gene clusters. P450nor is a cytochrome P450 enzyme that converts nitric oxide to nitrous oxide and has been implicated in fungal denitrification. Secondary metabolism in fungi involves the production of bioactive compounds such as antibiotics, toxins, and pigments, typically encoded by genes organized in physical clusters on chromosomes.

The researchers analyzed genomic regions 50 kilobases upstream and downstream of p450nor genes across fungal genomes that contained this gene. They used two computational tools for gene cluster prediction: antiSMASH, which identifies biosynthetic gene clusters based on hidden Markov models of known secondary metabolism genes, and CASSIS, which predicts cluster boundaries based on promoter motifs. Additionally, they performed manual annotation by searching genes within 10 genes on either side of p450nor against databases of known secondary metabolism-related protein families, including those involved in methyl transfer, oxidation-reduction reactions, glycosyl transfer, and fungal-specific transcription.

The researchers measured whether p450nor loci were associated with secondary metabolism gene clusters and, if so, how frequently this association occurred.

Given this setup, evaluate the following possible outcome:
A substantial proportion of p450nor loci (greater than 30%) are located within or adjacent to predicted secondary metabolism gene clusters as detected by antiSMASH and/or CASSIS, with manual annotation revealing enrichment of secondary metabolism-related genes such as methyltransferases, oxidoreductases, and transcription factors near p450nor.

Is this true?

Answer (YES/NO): YES